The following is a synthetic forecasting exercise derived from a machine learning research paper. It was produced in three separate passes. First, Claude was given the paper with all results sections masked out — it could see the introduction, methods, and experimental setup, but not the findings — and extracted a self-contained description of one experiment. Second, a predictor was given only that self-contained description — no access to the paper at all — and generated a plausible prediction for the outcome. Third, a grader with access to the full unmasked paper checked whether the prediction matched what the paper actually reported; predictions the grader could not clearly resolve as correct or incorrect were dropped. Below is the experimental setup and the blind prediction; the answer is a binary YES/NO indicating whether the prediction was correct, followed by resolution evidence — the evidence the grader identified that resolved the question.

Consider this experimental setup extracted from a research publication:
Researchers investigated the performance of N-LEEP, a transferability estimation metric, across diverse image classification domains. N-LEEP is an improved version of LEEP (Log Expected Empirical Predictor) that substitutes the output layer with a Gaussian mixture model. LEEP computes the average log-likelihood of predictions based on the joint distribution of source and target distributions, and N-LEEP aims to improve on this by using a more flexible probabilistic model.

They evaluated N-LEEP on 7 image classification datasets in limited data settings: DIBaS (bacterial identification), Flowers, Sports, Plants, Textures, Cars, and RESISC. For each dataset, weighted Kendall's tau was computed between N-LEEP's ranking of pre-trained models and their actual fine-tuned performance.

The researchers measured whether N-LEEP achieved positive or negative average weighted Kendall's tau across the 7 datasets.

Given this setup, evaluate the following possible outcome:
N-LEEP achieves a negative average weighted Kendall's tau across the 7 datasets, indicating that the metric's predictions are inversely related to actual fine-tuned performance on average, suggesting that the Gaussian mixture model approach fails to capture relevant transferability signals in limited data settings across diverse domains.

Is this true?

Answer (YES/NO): YES